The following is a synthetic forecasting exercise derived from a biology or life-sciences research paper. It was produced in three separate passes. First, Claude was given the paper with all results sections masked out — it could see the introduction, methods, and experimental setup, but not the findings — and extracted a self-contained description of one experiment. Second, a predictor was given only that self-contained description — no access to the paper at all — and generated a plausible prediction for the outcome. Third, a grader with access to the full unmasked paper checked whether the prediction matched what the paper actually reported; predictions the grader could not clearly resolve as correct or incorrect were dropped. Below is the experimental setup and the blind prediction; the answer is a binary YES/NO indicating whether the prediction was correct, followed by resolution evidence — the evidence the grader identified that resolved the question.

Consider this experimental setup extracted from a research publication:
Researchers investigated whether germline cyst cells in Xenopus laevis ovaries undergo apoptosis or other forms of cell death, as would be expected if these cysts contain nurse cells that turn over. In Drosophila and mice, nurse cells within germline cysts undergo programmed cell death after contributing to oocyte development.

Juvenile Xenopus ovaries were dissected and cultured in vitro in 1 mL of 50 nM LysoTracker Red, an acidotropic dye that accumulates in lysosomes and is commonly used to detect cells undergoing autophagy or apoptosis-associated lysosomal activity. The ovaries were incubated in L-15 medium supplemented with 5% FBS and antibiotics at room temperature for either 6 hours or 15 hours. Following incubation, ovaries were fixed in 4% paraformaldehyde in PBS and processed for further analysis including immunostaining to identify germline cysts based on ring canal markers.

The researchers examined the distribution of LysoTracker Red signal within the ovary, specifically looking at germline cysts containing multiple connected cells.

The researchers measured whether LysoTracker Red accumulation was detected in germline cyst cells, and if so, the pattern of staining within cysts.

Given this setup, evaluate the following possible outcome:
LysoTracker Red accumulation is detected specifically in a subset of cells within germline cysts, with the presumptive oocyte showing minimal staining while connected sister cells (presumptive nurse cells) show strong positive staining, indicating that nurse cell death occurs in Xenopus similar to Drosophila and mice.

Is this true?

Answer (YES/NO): NO